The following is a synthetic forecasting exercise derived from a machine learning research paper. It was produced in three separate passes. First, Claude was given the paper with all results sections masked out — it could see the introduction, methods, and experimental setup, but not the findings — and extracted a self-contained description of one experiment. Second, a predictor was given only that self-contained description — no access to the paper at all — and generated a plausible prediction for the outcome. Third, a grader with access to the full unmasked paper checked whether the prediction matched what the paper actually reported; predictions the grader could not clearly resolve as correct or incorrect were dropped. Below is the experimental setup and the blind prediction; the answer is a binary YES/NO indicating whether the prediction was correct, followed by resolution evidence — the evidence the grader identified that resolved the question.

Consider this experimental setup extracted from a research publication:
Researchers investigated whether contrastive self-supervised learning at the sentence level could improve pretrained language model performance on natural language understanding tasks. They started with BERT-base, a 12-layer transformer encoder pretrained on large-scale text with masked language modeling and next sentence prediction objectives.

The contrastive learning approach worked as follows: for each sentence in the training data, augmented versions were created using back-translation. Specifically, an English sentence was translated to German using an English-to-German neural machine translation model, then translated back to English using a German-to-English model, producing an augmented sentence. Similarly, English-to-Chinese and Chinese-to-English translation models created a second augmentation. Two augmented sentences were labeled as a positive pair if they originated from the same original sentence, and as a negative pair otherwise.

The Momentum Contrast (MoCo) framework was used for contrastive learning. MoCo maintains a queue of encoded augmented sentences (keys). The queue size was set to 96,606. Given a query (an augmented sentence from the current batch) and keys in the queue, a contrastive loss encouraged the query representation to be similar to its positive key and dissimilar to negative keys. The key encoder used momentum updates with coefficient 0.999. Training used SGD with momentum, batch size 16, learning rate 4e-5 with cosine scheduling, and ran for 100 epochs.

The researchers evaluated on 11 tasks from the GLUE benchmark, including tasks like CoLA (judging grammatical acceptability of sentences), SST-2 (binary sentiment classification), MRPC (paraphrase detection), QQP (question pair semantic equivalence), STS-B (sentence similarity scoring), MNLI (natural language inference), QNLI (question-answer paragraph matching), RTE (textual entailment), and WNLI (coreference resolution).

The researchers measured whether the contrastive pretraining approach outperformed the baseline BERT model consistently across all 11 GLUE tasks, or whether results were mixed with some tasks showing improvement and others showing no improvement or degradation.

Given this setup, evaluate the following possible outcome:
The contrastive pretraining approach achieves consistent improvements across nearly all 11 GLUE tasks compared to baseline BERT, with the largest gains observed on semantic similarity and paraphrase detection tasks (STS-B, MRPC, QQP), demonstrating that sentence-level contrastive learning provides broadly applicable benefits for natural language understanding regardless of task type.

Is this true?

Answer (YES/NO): NO